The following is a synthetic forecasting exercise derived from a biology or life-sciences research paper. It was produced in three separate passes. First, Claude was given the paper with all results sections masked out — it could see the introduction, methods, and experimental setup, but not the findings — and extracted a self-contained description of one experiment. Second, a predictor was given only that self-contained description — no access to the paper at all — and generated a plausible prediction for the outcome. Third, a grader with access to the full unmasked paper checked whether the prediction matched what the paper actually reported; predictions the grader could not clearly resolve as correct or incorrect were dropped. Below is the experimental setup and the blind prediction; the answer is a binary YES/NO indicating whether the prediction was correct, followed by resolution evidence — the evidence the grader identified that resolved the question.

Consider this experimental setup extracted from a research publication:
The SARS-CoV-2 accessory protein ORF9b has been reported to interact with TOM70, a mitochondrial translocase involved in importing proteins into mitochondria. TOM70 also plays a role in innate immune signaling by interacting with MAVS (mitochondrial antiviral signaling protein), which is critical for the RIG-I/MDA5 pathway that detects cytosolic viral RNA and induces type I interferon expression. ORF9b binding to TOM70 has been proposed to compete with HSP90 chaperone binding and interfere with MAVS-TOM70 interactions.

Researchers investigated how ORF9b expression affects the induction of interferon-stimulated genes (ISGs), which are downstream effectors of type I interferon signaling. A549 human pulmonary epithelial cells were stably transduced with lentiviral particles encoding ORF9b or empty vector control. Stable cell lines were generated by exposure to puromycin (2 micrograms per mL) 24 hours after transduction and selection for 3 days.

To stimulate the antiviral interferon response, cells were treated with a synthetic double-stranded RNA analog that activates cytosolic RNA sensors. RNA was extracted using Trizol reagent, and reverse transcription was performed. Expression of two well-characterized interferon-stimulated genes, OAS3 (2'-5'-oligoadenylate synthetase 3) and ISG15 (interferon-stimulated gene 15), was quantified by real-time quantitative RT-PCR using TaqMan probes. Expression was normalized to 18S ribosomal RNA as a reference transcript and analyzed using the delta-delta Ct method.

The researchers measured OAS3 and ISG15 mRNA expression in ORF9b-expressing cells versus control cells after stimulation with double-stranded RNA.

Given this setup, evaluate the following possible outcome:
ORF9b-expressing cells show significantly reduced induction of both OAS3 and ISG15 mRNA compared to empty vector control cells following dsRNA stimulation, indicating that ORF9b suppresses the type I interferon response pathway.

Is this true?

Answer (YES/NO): NO